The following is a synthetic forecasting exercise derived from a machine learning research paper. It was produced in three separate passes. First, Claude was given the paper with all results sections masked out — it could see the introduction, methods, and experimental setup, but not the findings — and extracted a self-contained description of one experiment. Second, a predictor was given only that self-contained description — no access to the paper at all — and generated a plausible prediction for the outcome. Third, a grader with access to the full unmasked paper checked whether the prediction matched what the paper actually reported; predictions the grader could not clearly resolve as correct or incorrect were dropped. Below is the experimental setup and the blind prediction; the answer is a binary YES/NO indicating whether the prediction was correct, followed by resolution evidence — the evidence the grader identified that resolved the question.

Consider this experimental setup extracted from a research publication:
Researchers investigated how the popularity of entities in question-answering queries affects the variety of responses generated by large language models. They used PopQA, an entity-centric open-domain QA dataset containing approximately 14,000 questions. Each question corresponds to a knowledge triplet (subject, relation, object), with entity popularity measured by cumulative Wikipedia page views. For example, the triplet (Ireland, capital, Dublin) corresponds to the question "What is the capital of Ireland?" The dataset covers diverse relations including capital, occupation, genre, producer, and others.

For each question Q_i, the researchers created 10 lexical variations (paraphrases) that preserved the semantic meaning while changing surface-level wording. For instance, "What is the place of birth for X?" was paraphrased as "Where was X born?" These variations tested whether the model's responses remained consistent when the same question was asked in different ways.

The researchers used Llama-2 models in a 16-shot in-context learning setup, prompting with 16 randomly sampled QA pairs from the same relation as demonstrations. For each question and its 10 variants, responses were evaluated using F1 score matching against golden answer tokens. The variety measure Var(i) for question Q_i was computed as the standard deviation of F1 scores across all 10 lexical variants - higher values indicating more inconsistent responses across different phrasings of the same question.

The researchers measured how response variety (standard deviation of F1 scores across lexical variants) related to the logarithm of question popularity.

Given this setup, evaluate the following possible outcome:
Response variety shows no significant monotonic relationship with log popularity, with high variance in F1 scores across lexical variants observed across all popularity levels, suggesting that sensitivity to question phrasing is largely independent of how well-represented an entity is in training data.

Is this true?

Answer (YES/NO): NO